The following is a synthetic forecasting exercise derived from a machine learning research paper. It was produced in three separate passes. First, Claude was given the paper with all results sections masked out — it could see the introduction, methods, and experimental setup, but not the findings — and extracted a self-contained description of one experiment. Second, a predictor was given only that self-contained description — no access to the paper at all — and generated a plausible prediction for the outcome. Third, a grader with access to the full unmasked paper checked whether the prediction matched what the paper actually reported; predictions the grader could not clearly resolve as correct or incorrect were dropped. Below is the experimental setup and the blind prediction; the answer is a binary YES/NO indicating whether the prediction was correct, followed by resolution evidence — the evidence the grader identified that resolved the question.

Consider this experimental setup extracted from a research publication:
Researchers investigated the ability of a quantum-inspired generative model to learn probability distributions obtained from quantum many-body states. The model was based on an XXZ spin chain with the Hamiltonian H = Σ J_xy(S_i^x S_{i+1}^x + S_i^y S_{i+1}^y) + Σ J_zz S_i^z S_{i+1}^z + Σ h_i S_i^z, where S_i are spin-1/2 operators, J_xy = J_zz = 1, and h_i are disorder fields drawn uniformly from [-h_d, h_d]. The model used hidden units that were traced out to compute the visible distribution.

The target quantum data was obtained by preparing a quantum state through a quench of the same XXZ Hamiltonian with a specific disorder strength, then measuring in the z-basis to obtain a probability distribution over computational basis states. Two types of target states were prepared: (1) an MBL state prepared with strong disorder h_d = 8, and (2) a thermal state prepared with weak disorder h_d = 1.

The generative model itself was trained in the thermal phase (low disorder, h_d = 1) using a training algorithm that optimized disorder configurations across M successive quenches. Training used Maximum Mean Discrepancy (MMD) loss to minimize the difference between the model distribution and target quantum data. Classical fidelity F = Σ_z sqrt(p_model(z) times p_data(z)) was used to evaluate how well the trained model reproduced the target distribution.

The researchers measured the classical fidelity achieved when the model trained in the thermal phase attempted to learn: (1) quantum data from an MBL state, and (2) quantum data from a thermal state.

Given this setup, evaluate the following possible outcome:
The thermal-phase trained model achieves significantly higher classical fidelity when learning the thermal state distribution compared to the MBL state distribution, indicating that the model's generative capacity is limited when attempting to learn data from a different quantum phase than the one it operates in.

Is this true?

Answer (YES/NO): NO